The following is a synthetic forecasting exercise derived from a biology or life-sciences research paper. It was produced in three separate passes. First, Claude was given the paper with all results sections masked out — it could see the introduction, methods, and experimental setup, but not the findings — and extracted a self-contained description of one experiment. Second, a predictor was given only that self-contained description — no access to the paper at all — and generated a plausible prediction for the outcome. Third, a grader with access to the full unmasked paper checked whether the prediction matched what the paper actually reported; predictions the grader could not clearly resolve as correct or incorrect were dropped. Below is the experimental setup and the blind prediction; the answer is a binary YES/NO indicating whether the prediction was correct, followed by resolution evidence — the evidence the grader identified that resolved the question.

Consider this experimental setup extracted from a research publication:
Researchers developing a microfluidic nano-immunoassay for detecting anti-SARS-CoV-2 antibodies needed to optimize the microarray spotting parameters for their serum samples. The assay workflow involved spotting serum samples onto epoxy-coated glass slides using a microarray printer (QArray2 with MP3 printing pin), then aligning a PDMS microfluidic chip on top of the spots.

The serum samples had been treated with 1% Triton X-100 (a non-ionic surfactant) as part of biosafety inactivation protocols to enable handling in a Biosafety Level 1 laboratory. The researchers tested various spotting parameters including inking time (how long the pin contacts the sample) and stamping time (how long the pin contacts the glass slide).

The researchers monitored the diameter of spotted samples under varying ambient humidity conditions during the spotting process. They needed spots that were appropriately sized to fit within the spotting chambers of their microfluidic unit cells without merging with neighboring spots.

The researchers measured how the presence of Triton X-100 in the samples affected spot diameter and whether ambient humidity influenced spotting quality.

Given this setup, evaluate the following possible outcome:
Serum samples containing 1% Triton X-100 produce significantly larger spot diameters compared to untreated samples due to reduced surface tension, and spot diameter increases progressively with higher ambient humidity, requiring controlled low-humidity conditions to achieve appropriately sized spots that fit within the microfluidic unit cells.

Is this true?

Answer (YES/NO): NO